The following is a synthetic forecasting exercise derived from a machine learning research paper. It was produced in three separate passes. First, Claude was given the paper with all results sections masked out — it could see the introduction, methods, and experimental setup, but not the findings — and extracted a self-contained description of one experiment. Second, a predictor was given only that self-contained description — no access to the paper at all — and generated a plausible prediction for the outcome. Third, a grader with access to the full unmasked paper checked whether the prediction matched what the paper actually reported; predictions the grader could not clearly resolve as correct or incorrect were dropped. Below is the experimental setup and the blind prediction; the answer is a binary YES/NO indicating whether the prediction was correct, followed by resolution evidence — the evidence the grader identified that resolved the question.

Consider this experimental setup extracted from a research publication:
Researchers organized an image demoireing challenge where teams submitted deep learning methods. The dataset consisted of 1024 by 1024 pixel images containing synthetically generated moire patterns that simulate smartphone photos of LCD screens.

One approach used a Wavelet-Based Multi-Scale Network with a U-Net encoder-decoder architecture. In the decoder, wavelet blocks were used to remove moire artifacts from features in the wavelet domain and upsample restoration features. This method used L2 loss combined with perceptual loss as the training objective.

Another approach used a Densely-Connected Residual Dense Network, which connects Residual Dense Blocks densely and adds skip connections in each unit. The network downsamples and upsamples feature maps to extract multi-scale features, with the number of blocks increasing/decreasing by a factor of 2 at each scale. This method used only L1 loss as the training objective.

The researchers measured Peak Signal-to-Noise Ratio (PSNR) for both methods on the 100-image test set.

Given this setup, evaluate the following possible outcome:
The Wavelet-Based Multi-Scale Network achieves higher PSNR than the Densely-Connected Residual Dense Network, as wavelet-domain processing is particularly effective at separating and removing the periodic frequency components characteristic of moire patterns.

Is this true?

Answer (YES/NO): NO